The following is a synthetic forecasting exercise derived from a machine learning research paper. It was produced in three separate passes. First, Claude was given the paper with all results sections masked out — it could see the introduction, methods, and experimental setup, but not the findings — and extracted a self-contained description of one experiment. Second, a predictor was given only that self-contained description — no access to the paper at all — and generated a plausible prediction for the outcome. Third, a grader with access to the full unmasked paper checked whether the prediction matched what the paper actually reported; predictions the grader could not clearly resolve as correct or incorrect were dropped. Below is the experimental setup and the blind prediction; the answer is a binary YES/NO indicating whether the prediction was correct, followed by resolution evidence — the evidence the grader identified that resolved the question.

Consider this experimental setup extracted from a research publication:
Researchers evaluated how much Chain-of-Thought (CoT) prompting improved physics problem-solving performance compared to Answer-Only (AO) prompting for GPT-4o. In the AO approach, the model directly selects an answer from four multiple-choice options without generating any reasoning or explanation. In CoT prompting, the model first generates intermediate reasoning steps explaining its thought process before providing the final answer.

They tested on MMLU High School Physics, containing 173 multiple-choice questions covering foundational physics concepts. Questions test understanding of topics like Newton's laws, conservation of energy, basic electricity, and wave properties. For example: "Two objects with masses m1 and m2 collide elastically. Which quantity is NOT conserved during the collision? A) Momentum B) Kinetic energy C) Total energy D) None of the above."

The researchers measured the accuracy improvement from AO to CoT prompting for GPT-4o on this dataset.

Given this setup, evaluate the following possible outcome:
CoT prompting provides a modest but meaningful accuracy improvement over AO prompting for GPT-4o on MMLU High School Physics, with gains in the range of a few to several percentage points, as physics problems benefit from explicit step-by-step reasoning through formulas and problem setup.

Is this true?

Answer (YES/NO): NO